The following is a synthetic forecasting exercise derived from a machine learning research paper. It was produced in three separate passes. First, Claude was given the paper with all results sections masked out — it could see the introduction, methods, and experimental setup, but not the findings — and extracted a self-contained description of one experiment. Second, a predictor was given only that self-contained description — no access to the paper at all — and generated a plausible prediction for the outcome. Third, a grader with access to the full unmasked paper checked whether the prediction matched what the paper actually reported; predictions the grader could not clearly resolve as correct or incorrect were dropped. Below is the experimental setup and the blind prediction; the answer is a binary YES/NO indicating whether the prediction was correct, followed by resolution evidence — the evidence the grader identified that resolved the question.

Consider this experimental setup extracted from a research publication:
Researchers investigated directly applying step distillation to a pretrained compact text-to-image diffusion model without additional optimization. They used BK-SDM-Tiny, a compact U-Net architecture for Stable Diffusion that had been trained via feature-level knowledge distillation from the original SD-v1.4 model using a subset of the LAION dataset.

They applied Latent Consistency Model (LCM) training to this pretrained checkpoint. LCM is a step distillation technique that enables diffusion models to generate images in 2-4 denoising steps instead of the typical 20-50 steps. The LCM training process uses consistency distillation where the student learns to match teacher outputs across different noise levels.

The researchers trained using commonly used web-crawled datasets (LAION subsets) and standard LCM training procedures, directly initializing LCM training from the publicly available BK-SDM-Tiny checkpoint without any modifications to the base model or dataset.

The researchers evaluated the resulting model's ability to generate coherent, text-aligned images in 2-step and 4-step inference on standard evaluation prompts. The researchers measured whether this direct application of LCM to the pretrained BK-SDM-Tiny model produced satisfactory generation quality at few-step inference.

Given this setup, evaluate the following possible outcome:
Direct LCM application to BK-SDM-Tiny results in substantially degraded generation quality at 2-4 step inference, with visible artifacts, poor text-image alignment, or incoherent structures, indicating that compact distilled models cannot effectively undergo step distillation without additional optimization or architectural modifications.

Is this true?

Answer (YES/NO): YES